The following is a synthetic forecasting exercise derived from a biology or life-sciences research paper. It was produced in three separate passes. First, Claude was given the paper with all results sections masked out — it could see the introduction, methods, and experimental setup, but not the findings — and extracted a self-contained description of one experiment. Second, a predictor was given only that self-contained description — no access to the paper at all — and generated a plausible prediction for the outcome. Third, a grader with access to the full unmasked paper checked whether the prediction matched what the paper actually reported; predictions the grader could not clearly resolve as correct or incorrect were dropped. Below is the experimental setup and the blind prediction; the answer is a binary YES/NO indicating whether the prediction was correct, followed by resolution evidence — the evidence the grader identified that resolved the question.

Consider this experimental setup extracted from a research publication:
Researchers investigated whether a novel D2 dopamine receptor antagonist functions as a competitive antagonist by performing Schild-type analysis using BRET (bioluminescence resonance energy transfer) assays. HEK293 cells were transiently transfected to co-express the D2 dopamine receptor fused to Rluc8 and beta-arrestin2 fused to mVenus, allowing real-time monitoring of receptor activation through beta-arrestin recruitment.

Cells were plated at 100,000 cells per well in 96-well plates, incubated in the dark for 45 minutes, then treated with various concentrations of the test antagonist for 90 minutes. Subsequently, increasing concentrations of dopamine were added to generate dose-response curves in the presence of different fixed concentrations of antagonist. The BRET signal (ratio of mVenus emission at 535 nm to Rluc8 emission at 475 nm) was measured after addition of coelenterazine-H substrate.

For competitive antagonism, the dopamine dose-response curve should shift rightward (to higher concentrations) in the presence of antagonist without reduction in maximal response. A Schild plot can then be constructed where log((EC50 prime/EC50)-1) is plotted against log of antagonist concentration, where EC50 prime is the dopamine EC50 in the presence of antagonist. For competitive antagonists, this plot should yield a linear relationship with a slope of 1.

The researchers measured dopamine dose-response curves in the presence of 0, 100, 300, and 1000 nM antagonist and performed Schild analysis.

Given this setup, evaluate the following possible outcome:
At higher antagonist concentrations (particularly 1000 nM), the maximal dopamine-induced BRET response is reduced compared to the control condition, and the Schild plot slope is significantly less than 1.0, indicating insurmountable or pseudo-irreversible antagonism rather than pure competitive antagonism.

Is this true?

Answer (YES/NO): NO